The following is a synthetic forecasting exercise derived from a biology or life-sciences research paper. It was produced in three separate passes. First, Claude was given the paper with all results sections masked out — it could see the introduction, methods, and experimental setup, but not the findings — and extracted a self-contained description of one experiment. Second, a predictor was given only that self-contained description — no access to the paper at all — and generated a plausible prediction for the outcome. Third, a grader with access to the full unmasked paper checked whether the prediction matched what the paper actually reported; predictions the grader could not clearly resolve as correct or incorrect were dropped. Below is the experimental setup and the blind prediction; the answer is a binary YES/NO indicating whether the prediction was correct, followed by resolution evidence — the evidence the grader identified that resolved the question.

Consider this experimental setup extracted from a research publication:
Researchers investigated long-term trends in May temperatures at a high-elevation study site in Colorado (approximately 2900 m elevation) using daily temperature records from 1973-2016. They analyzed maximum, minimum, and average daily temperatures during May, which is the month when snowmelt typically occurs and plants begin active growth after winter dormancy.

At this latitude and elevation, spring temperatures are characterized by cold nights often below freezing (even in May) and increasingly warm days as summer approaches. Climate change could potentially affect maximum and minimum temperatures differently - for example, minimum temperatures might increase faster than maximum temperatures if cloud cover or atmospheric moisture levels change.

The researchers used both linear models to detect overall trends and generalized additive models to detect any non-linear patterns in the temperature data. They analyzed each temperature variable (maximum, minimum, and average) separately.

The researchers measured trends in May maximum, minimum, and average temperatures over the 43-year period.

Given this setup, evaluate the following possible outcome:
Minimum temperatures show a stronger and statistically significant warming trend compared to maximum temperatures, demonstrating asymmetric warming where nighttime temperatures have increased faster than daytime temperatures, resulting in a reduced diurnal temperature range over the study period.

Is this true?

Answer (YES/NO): NO